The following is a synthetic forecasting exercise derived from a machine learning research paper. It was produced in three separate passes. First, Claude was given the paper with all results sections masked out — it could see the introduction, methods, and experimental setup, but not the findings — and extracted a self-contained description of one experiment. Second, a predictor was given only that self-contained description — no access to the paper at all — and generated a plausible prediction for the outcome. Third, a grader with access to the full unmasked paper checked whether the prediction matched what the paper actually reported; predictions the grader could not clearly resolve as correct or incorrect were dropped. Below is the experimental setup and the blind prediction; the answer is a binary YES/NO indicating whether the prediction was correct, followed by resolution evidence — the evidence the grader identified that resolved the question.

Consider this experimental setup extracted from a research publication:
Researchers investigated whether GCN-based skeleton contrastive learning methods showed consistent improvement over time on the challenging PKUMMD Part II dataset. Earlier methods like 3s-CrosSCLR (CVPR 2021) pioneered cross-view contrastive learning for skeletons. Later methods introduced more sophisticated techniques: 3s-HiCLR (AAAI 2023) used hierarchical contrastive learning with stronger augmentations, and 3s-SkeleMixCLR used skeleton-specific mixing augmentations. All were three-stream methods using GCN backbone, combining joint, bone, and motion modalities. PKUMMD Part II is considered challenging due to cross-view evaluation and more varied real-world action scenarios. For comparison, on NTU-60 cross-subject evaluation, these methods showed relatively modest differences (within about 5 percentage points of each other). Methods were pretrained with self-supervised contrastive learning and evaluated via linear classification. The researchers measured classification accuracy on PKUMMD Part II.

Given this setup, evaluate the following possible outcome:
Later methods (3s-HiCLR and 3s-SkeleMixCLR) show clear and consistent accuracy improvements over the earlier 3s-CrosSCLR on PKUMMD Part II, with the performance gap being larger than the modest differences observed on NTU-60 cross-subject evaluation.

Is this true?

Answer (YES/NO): YES